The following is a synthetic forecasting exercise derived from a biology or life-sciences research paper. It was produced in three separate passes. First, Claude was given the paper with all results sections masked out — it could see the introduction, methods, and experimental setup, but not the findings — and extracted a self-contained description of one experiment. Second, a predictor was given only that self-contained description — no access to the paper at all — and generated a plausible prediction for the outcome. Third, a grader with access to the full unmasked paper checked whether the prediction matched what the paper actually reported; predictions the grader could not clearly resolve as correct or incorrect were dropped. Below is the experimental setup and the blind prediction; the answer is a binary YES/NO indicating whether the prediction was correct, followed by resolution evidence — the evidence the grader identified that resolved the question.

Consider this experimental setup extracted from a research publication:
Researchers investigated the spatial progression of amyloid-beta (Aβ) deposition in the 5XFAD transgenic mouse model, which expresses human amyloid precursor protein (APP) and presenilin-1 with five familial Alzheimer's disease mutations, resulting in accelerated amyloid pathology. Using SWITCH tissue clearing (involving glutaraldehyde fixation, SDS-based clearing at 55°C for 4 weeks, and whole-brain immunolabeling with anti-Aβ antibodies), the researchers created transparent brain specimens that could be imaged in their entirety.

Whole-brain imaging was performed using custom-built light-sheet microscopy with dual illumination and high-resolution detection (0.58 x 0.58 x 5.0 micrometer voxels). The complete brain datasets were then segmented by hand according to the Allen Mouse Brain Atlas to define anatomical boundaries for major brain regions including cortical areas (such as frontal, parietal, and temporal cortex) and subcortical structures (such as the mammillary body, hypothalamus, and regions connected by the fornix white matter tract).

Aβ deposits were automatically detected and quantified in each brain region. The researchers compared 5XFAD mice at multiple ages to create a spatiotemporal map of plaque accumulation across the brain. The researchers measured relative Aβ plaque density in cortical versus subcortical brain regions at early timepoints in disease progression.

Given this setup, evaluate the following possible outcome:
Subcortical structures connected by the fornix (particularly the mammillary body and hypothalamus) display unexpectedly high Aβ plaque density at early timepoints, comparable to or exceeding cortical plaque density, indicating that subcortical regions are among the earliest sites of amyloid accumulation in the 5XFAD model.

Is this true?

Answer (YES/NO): YES